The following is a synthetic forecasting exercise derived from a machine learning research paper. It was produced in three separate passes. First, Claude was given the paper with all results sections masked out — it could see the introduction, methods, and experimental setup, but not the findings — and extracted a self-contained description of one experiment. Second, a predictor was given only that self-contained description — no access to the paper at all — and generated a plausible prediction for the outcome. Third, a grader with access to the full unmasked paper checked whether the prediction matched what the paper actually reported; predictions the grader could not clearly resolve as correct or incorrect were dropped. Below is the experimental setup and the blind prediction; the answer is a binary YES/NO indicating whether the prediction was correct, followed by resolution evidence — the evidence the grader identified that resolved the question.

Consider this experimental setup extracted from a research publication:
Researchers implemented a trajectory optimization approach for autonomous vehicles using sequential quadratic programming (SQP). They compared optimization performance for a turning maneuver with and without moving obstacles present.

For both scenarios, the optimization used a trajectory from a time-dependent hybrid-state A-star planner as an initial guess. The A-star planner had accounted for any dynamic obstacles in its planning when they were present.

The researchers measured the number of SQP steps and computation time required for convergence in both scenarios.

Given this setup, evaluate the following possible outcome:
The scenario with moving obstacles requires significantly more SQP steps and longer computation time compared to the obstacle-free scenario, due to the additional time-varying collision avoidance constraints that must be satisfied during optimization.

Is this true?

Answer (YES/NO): YES